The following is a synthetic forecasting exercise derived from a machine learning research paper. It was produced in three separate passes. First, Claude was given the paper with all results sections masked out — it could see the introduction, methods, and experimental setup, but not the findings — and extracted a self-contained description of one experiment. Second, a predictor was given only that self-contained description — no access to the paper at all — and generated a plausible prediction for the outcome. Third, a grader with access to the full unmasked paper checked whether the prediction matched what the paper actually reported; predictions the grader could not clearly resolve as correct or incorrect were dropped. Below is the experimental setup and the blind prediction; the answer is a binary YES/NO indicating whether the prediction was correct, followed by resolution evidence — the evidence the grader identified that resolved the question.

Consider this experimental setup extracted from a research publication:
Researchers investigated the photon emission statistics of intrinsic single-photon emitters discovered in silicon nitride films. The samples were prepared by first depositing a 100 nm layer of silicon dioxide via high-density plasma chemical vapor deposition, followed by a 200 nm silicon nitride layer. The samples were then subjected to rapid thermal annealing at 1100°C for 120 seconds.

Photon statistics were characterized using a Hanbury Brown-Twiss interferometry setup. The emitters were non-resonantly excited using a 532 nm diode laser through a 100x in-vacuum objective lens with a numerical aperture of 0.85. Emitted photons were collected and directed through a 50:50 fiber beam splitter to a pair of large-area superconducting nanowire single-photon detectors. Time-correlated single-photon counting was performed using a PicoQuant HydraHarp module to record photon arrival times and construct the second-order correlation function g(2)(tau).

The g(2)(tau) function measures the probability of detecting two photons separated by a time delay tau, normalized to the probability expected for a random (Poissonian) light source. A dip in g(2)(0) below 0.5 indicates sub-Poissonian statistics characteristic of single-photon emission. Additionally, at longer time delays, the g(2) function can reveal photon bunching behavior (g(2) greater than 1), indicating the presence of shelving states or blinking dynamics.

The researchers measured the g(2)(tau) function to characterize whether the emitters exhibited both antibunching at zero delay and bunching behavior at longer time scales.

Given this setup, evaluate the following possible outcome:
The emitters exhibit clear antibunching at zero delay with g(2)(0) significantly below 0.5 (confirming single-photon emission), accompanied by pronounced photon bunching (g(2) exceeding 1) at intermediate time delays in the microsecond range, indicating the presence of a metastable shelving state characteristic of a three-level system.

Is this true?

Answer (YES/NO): NO